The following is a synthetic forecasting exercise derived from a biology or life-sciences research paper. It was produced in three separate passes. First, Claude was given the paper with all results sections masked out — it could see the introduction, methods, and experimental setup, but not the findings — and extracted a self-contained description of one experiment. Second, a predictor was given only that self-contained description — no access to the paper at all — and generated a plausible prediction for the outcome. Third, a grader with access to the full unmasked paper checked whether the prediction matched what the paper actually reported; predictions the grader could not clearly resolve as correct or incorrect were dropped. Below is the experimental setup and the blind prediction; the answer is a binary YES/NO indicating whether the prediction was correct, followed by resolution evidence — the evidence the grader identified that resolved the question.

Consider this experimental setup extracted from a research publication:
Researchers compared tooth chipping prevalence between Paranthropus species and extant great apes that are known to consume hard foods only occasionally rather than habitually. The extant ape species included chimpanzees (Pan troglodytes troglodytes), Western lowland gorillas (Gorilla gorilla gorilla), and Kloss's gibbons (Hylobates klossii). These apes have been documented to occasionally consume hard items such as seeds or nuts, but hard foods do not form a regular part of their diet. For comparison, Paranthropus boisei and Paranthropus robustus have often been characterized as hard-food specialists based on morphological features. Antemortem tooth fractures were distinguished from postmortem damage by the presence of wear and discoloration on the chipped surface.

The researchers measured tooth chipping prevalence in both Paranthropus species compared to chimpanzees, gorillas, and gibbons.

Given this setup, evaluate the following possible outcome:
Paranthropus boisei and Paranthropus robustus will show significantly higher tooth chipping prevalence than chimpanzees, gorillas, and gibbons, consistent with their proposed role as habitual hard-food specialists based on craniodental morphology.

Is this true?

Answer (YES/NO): NO